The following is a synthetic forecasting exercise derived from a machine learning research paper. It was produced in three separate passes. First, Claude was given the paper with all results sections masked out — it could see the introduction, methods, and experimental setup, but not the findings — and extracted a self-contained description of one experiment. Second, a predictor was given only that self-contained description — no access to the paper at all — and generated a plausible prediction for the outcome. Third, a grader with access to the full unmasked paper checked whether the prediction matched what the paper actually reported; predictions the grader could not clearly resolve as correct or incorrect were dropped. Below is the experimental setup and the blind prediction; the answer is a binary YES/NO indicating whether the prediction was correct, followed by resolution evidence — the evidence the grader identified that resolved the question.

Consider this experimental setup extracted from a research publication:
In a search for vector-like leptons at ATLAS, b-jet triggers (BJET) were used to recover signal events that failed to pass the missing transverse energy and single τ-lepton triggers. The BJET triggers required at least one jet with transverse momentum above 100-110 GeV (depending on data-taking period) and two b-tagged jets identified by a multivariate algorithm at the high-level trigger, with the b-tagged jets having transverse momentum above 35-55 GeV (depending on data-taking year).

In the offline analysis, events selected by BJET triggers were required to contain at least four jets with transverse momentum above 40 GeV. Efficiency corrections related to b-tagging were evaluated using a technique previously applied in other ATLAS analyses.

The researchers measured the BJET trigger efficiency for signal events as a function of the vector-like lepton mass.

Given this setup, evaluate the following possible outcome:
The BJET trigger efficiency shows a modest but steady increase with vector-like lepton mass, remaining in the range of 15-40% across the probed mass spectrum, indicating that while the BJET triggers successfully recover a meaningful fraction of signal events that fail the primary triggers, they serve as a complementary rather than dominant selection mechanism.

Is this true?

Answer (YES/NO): NO